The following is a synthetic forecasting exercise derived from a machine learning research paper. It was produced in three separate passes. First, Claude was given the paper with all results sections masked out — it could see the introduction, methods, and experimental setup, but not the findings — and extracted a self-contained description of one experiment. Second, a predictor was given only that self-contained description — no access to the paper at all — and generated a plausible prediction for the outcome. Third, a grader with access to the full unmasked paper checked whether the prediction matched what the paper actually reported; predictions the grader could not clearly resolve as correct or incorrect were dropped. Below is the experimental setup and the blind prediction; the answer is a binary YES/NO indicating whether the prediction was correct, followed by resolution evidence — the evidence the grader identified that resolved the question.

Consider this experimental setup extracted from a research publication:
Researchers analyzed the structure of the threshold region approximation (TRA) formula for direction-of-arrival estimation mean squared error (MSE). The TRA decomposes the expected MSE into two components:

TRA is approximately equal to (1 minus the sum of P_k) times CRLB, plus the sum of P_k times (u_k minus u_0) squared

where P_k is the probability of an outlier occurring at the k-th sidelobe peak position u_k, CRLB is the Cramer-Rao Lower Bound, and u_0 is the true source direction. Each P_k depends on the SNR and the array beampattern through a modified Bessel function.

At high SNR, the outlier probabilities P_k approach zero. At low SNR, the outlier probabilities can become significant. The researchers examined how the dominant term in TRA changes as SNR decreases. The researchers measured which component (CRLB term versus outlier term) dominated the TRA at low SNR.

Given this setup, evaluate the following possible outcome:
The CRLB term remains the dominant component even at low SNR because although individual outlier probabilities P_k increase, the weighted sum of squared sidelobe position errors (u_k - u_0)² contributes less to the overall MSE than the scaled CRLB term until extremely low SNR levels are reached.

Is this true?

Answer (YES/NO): NO